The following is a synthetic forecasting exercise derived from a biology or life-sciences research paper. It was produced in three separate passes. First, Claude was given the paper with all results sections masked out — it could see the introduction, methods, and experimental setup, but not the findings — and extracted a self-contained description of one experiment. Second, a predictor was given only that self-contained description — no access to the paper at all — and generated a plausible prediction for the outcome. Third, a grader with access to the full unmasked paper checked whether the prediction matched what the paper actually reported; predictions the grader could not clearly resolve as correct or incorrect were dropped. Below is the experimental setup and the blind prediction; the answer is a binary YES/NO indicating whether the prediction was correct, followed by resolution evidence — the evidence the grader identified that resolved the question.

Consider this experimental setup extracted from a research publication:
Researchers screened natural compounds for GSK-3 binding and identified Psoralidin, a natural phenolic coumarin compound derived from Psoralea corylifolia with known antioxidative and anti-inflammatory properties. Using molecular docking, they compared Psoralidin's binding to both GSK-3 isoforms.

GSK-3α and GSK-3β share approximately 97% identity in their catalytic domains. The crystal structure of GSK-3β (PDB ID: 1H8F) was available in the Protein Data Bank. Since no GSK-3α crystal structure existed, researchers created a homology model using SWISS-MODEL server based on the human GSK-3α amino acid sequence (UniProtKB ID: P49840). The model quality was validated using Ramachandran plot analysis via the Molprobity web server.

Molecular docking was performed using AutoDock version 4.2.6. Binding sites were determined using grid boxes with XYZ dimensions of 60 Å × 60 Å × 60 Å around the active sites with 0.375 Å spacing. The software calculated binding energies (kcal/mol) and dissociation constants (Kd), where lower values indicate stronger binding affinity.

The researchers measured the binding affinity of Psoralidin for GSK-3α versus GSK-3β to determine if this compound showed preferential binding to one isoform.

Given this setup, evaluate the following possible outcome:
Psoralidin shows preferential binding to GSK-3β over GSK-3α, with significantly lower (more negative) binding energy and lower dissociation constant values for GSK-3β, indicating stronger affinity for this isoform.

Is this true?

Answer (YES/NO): NO